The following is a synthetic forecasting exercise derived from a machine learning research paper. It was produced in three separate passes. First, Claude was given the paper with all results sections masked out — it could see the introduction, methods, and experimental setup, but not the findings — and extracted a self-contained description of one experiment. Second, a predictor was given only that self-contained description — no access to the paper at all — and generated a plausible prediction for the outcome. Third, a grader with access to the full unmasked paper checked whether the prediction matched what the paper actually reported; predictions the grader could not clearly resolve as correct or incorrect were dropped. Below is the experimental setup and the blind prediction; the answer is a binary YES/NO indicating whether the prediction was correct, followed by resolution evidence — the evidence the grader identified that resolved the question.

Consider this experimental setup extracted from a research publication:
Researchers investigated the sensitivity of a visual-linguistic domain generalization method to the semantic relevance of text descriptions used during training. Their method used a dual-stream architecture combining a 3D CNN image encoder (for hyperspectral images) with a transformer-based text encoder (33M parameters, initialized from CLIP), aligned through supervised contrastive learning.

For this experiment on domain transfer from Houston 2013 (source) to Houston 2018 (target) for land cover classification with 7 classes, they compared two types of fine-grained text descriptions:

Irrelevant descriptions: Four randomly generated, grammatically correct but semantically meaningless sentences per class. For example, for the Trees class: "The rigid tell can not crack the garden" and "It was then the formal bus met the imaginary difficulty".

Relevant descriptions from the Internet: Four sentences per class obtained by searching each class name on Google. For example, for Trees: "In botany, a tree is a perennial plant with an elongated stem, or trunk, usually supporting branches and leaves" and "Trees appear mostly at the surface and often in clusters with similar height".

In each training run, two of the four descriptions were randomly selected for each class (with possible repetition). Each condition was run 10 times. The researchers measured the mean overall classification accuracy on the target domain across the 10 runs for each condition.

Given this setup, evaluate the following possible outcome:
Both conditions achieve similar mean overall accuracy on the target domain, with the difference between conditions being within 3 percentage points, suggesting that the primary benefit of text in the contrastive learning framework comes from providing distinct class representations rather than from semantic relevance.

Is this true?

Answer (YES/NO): YES